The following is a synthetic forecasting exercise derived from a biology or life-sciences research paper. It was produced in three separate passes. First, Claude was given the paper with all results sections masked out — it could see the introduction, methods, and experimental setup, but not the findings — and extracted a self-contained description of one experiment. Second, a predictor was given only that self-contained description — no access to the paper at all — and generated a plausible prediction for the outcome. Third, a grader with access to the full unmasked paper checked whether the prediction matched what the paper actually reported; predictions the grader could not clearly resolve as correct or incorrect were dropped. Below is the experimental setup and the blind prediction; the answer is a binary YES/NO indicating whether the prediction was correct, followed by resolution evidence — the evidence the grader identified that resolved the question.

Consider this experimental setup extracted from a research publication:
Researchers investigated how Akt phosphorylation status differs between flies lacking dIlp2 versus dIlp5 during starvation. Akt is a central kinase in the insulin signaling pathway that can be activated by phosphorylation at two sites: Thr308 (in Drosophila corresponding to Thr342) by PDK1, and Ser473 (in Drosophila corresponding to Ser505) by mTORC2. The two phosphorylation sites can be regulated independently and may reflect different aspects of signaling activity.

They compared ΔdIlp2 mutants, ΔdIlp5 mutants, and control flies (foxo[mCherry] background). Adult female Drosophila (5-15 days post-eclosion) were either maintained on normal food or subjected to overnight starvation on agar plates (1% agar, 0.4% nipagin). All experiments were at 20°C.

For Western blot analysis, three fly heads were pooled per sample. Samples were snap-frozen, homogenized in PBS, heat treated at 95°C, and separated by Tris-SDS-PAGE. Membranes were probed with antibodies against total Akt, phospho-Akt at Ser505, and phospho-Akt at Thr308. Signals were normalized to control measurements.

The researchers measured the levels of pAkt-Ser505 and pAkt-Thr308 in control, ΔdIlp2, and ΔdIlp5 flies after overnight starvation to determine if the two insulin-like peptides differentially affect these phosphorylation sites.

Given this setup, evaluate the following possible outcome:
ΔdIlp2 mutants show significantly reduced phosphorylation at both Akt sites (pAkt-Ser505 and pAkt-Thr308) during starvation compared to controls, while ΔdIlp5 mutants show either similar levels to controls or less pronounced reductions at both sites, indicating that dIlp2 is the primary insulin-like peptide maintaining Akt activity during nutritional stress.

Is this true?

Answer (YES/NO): NO